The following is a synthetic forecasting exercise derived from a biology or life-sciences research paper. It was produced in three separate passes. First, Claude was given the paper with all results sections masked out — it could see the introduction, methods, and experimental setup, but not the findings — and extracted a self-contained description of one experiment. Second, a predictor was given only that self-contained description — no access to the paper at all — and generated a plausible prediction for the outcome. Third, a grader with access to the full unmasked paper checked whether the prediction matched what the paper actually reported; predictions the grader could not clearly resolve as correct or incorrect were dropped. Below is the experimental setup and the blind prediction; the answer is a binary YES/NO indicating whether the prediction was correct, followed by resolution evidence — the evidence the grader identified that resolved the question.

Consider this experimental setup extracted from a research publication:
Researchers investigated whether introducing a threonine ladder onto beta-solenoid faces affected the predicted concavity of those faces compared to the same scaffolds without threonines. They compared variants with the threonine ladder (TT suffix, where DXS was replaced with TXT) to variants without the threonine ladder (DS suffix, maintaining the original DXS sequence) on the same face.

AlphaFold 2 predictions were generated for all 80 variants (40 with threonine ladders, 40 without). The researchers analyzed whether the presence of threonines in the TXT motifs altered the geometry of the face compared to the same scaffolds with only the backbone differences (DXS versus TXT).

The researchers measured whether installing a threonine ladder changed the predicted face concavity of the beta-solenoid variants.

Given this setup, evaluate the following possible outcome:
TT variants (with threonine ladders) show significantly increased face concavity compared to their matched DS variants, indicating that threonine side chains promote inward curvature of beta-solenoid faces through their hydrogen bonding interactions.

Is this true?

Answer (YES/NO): NO